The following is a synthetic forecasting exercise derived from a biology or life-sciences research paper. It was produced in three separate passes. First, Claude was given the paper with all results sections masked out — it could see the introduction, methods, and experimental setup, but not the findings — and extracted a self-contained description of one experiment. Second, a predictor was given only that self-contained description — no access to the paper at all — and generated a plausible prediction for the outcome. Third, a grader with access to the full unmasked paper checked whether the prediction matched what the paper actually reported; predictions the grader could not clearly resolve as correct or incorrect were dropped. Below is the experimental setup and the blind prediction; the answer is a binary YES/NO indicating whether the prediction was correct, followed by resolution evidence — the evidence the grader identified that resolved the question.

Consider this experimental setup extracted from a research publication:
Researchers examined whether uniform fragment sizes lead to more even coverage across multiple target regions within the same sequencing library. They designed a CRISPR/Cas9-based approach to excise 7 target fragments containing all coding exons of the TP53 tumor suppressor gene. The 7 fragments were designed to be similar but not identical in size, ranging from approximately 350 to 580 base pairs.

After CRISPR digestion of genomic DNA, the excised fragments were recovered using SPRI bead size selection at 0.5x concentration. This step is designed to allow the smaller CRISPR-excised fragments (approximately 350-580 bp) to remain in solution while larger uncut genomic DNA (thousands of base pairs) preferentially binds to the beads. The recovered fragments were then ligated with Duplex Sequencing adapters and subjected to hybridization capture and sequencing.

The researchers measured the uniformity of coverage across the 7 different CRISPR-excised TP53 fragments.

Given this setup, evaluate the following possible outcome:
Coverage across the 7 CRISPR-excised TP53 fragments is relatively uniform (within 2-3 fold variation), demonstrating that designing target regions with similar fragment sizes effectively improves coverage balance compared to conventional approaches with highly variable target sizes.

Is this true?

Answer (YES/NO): YES